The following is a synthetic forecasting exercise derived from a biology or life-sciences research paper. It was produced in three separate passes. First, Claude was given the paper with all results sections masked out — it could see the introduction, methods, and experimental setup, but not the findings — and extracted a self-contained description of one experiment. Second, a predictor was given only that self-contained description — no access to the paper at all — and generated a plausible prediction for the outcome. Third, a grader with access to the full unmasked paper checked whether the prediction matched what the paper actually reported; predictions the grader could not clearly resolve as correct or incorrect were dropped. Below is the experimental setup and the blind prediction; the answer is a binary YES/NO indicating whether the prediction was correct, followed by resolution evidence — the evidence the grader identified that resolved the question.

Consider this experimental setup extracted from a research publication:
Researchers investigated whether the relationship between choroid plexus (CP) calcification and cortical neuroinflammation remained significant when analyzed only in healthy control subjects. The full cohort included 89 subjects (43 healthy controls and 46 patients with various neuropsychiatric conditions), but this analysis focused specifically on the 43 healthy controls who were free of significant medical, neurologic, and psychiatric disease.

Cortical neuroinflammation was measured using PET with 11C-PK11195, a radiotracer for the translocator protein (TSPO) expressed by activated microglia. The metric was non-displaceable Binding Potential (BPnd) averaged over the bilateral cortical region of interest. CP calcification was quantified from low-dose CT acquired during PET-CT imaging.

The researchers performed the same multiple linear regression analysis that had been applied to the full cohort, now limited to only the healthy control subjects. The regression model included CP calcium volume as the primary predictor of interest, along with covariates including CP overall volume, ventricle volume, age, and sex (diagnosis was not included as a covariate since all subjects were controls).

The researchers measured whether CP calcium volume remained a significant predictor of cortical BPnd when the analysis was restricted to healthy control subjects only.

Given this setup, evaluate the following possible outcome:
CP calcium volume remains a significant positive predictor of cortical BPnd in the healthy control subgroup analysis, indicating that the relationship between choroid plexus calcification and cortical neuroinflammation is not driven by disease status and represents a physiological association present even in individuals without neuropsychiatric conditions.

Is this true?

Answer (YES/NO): NO